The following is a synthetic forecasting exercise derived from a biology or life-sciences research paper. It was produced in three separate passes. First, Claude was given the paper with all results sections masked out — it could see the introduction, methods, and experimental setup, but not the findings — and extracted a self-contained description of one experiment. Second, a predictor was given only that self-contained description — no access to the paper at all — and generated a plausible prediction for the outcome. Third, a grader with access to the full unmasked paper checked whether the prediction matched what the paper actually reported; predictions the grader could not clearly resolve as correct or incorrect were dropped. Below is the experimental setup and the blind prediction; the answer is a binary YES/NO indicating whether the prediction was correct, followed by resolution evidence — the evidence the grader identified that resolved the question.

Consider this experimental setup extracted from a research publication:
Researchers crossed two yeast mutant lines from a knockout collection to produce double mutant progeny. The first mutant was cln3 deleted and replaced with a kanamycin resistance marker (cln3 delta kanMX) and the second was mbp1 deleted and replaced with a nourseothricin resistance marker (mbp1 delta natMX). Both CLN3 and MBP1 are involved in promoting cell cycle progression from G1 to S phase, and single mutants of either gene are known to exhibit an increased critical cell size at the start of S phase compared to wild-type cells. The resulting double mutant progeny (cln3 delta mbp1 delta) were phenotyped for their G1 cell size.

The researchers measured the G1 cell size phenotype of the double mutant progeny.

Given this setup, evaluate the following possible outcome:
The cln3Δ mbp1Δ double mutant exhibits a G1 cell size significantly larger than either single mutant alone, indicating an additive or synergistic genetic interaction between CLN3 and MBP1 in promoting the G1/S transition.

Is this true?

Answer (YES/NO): NO